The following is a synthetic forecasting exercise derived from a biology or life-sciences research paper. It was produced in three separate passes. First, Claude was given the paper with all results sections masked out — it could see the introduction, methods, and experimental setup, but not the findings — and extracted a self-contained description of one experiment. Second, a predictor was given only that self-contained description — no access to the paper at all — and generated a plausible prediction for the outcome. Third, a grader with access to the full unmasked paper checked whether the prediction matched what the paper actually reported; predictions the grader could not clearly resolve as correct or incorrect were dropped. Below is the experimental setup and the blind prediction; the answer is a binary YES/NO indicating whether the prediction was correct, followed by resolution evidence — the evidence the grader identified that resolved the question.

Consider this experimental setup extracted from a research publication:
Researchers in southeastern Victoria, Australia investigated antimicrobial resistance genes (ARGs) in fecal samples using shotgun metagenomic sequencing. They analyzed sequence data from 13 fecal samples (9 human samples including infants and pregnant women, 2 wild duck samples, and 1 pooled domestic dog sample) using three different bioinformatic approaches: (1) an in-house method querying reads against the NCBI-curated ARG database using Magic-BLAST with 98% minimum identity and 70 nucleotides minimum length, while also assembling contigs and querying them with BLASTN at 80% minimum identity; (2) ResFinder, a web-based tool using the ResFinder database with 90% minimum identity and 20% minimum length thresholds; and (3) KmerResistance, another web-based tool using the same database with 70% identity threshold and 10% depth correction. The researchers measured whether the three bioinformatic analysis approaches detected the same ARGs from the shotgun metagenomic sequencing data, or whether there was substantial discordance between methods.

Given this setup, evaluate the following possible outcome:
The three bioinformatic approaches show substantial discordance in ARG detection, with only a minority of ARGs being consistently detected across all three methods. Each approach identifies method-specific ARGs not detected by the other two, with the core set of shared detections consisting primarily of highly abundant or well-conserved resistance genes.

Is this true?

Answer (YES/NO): YES